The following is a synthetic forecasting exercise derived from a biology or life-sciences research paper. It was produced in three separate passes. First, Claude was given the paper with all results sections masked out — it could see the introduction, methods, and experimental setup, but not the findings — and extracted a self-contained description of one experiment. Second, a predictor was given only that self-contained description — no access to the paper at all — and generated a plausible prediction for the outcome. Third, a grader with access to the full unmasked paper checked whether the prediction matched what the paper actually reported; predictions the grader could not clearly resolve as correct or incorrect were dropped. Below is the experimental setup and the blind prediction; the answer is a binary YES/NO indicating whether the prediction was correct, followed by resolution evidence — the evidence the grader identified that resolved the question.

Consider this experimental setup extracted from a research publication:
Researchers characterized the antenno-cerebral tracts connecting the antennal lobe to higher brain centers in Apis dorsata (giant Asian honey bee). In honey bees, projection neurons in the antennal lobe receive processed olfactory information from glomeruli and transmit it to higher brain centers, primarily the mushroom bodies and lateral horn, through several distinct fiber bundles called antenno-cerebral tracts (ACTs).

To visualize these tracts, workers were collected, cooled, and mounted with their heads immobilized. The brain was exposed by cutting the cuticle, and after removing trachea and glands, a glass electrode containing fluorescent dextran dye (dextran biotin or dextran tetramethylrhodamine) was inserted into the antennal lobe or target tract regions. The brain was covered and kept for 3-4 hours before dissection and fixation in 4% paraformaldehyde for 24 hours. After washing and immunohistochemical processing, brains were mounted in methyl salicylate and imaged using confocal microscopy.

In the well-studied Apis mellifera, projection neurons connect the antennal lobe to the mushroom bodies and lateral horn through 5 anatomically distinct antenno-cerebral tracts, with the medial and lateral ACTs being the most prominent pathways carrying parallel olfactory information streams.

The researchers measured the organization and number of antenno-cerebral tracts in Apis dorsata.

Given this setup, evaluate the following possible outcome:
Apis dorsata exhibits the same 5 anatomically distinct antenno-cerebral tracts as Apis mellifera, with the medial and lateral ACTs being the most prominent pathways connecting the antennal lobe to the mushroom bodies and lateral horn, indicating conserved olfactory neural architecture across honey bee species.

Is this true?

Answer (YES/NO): YES